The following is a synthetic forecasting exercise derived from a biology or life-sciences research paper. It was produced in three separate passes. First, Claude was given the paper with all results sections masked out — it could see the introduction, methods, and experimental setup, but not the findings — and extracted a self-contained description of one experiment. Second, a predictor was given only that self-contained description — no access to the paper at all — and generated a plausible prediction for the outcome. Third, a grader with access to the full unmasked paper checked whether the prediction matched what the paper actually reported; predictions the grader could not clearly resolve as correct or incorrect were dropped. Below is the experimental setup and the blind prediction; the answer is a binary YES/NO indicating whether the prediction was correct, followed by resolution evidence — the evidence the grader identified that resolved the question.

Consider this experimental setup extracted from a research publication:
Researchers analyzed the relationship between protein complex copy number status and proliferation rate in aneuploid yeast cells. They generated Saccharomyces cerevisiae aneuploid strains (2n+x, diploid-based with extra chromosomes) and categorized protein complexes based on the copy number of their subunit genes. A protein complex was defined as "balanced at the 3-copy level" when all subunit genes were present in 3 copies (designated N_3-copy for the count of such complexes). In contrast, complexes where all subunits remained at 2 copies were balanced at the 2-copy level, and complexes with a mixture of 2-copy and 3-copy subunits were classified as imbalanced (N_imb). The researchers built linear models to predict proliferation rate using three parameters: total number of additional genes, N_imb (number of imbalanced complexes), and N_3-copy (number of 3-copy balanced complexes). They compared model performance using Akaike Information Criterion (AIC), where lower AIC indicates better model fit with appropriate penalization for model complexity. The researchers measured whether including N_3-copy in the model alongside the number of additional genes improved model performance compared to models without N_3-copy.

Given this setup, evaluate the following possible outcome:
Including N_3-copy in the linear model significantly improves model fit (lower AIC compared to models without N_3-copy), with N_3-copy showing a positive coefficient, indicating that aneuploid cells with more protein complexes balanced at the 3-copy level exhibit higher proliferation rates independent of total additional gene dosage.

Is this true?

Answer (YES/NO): NO